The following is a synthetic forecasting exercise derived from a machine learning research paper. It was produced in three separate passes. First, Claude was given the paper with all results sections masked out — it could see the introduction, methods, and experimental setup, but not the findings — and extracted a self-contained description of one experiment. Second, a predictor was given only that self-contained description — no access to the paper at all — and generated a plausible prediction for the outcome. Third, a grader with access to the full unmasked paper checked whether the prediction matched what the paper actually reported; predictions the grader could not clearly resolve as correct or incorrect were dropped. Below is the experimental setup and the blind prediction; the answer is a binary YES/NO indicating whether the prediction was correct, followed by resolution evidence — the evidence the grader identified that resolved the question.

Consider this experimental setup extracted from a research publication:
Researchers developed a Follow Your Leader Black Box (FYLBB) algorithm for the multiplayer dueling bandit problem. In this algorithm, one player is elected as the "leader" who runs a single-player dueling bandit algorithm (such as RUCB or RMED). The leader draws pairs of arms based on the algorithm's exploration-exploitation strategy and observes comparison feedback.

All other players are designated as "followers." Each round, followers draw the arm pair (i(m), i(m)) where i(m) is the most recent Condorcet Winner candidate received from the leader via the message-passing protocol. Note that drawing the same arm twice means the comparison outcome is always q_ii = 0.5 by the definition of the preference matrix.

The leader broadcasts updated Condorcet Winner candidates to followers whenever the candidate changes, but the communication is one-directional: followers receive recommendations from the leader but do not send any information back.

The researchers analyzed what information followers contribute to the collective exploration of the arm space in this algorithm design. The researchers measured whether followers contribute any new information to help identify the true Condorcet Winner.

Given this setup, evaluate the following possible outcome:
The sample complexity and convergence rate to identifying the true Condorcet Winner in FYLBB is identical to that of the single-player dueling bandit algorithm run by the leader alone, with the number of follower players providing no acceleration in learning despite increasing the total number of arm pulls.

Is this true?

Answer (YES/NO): YES